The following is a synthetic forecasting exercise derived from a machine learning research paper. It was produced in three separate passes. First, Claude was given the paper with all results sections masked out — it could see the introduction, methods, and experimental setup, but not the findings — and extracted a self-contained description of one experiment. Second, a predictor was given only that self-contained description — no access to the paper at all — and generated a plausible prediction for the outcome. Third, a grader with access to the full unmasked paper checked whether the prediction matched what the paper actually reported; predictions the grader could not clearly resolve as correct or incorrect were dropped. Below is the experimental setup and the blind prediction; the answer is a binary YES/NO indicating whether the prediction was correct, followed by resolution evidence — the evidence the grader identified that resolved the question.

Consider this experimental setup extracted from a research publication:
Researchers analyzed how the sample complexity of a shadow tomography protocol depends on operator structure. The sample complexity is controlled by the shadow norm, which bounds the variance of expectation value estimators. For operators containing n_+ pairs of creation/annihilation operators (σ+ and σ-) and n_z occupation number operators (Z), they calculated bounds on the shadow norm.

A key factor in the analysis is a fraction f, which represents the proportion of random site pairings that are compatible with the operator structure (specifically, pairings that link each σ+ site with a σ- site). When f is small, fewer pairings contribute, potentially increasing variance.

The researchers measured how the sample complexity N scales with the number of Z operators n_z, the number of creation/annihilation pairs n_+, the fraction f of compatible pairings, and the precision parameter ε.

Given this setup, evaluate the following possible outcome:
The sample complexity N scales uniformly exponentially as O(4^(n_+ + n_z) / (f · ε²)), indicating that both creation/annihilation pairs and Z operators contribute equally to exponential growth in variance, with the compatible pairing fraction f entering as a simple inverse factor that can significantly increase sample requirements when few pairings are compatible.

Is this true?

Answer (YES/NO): NO